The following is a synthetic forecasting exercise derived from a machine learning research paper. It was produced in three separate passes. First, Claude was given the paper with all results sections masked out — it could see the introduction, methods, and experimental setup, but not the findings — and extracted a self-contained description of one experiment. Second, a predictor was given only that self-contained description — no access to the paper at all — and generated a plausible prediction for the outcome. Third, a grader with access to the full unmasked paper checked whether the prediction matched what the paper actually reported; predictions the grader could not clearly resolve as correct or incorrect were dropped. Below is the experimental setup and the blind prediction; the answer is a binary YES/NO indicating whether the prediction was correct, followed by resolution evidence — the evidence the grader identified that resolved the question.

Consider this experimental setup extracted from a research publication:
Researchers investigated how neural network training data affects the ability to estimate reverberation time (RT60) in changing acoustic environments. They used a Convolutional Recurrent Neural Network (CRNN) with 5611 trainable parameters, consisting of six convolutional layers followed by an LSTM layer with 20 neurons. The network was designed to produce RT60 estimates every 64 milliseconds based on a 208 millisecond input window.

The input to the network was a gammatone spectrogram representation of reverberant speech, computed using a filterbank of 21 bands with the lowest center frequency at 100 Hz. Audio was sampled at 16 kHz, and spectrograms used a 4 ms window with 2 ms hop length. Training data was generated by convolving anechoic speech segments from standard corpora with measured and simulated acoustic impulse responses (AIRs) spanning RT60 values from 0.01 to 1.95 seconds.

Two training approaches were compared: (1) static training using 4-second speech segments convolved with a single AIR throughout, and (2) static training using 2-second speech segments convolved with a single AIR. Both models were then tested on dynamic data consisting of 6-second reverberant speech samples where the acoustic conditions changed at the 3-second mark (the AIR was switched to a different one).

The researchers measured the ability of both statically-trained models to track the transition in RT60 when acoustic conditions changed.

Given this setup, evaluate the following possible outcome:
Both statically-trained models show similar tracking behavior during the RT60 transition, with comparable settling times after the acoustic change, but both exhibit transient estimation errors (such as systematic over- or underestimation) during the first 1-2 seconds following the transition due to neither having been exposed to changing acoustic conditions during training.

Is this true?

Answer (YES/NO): NO